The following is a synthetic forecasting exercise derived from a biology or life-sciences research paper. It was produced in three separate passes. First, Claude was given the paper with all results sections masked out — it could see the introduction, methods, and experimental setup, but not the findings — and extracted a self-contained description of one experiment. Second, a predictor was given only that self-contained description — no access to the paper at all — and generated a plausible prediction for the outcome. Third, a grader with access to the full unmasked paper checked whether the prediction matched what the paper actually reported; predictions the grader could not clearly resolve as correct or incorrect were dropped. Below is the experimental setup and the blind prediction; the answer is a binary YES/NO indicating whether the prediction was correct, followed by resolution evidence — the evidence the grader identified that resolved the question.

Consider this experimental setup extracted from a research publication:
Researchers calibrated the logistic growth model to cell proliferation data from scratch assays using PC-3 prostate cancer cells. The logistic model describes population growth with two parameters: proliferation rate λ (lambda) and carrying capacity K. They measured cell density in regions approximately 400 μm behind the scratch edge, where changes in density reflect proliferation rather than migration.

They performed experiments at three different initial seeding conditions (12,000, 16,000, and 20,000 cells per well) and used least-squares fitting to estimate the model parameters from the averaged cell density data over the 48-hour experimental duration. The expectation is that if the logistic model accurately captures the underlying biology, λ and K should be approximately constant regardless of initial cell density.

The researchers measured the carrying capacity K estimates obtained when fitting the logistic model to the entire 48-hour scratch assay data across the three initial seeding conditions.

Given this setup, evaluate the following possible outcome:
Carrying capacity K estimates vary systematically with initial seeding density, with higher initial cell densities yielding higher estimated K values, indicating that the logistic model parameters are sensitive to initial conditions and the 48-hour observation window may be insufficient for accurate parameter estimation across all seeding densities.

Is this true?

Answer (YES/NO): NO